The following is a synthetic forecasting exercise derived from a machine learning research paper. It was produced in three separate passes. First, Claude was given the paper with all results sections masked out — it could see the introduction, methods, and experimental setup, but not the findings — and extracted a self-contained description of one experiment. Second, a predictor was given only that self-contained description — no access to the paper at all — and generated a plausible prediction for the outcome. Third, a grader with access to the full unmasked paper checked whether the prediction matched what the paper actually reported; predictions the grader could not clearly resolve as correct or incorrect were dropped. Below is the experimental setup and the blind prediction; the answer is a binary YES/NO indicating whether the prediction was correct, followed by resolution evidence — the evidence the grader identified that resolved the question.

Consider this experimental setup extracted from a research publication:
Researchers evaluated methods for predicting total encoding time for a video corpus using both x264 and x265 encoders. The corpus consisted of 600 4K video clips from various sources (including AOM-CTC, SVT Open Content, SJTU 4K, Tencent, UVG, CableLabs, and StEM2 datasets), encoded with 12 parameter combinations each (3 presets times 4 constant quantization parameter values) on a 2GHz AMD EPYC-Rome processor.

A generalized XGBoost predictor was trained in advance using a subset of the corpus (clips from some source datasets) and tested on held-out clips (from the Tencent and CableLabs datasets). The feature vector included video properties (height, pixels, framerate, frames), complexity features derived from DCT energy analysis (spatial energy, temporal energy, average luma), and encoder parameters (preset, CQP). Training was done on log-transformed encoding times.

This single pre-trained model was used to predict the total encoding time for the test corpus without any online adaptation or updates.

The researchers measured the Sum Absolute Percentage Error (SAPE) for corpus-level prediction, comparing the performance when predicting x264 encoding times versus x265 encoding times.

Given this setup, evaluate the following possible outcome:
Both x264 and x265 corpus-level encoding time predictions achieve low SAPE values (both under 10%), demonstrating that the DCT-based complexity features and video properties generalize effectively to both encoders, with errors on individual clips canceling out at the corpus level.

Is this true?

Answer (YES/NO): NO